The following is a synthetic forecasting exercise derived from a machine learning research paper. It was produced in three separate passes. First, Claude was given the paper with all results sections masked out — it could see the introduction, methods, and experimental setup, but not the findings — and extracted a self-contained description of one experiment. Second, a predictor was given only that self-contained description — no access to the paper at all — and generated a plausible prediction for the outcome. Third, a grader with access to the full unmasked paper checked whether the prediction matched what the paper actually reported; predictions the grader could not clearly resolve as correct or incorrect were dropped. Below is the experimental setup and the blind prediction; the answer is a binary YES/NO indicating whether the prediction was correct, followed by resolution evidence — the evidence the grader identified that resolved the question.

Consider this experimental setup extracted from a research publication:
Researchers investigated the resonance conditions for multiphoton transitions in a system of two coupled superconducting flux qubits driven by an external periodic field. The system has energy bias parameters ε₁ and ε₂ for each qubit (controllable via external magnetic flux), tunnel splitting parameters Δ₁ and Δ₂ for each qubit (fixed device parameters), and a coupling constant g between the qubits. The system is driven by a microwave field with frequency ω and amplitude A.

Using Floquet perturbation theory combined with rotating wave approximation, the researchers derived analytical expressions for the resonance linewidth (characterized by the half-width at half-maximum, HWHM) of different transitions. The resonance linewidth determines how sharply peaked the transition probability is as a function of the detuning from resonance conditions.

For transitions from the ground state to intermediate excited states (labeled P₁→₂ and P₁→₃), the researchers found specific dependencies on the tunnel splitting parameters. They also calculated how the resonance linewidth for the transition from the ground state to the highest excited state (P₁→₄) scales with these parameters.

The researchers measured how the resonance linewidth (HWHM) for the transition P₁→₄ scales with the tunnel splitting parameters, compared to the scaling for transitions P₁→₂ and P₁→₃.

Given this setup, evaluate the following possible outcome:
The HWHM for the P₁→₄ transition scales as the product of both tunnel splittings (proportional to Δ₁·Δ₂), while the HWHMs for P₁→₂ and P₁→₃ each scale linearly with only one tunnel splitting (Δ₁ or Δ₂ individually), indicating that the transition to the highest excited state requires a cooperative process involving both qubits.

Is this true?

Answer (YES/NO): YES